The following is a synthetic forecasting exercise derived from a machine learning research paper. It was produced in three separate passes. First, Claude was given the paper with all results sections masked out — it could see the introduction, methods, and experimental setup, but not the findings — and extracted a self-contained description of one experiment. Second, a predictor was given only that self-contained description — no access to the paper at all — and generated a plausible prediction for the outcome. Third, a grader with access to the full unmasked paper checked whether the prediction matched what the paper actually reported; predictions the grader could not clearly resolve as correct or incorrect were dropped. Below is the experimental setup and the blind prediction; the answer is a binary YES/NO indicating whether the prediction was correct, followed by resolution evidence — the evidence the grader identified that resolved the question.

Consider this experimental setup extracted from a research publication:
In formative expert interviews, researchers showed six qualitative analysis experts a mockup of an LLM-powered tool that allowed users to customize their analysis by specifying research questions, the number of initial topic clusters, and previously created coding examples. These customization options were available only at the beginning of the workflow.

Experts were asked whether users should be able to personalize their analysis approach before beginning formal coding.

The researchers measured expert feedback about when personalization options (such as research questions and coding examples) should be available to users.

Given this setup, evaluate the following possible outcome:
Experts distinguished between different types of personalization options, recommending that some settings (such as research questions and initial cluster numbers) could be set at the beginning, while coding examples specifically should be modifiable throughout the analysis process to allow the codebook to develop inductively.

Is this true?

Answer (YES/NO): NO